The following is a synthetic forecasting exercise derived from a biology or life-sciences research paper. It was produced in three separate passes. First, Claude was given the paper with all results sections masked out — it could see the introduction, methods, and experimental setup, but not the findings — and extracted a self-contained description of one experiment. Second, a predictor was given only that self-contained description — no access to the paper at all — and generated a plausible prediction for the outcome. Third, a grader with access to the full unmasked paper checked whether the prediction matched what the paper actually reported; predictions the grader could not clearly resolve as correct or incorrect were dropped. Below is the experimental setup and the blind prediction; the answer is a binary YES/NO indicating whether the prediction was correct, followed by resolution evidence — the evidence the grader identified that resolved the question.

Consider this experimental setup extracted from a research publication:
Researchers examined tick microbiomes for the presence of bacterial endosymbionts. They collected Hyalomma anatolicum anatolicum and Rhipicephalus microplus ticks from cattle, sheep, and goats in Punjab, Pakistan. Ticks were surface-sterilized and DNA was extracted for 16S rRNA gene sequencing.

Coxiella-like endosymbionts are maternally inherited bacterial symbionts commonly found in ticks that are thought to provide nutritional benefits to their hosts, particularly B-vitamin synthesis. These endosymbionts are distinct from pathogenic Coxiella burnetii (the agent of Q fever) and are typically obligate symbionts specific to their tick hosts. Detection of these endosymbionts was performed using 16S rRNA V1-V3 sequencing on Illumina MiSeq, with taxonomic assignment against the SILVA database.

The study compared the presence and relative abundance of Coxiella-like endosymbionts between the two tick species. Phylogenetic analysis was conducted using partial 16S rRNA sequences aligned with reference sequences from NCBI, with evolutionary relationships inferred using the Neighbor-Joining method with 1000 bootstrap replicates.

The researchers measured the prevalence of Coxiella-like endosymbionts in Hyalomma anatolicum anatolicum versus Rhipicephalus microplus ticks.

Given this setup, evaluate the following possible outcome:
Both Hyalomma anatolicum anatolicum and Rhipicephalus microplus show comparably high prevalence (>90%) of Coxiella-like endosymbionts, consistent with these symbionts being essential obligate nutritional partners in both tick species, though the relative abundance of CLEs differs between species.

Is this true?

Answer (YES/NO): NO